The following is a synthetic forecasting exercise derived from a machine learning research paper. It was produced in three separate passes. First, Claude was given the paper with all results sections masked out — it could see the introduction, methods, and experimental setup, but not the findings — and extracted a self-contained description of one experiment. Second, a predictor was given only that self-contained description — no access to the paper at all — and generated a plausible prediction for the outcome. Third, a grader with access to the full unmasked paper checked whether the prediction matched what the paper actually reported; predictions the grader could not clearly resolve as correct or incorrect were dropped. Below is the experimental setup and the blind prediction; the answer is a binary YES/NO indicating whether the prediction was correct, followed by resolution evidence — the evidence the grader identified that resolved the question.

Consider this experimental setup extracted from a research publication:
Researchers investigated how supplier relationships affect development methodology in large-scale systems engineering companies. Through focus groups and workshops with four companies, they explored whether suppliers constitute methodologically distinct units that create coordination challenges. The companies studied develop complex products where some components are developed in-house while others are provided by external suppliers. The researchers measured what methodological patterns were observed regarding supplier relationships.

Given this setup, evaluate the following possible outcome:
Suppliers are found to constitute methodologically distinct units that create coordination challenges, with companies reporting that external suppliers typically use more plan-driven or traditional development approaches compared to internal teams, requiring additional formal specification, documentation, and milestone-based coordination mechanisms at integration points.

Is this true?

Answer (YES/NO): YES